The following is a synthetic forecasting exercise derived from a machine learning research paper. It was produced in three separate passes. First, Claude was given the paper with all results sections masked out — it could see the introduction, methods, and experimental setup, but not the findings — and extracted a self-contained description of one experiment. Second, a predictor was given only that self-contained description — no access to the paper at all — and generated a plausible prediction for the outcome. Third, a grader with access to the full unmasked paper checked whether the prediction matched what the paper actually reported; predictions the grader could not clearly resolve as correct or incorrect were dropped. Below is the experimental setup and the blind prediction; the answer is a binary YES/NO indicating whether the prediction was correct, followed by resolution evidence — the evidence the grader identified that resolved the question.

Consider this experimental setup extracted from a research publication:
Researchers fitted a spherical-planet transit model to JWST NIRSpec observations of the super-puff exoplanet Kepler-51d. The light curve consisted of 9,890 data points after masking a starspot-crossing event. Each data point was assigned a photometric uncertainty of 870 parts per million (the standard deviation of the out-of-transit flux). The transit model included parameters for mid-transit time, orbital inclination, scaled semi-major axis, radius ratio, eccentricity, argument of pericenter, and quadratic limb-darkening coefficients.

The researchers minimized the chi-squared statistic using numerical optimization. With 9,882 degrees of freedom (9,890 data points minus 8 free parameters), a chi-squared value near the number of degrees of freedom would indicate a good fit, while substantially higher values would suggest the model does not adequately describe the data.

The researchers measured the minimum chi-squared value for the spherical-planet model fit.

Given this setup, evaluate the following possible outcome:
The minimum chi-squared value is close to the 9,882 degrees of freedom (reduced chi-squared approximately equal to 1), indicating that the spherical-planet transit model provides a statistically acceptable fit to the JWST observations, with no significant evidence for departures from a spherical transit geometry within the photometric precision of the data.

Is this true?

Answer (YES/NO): YES